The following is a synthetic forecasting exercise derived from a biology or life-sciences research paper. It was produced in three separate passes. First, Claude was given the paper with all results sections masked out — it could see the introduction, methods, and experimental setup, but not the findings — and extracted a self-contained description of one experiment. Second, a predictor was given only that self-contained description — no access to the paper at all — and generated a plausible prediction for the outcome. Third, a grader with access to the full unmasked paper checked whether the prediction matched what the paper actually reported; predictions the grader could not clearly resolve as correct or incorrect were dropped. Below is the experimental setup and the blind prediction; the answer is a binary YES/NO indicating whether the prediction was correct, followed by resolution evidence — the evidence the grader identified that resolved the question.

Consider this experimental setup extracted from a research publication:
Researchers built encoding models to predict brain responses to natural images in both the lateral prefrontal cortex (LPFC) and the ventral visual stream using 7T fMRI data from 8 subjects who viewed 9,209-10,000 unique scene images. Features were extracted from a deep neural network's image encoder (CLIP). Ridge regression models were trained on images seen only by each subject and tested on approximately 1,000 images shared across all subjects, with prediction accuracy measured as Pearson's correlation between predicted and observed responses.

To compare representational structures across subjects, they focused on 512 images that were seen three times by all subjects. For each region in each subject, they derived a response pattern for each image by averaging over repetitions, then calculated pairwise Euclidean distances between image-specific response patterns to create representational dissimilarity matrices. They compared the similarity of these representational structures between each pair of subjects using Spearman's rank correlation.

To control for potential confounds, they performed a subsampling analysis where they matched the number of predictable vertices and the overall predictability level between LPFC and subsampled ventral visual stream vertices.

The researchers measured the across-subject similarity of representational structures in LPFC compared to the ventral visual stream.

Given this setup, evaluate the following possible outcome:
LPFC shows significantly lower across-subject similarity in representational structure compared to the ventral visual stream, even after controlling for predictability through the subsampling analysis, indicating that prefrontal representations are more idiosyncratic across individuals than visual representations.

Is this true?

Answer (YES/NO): YES